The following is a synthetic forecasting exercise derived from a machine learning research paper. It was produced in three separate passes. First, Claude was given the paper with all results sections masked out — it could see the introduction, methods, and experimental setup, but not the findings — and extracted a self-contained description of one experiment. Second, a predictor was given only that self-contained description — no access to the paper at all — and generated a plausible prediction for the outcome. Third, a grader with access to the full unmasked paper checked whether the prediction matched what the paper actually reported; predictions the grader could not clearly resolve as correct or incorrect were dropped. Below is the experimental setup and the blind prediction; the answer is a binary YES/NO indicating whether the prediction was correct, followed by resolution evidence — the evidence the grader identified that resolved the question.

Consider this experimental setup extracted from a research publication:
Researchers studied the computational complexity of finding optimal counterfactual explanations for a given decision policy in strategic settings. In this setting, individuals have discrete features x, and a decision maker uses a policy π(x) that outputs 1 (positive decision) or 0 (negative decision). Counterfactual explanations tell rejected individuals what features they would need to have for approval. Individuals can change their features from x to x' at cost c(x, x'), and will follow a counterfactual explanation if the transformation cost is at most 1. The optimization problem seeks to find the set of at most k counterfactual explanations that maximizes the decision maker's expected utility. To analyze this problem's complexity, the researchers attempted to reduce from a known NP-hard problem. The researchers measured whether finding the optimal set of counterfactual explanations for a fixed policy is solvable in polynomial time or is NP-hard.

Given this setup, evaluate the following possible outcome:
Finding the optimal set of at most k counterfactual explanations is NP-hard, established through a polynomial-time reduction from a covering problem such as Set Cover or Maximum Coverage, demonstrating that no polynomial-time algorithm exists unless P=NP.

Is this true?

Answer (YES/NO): YES